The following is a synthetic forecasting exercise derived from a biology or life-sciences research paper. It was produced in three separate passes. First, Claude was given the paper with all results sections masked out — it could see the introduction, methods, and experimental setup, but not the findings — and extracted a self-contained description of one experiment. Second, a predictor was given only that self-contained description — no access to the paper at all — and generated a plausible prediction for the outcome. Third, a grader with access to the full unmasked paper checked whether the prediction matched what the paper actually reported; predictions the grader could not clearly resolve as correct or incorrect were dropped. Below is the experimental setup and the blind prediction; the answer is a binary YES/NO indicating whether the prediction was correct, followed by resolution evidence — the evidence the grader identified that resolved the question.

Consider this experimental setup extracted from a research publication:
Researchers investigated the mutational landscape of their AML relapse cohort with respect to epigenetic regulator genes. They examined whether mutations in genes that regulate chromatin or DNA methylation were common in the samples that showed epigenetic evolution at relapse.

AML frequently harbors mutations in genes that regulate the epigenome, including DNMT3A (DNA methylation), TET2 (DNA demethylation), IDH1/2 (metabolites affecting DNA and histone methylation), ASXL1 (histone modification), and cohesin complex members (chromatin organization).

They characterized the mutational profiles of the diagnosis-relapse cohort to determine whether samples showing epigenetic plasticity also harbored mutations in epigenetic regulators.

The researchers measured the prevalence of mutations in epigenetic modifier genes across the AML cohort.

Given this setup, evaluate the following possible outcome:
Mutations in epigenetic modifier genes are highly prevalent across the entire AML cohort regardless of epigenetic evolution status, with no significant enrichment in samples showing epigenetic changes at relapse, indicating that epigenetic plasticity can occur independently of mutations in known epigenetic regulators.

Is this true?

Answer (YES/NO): YES